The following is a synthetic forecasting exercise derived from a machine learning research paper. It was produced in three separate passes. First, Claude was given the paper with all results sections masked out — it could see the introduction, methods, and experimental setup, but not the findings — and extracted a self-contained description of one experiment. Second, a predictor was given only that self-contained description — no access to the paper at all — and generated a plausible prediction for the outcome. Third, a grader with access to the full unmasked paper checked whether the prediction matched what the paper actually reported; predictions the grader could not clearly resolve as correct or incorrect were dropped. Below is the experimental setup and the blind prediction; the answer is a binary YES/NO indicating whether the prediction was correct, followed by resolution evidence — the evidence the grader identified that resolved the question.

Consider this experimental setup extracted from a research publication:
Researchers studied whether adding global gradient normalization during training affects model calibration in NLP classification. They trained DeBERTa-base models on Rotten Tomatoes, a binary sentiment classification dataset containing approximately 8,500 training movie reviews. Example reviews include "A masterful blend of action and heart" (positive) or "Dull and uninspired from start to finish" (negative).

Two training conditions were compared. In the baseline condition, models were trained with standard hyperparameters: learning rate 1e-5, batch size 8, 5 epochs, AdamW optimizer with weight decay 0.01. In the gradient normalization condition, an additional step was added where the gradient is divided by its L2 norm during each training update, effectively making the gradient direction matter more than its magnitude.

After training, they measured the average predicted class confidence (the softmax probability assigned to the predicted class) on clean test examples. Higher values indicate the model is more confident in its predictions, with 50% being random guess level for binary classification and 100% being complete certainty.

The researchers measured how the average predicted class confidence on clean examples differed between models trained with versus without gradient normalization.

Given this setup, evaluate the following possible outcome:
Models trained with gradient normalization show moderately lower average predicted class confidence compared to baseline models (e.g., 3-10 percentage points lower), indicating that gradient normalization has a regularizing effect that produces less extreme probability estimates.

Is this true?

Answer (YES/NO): NO